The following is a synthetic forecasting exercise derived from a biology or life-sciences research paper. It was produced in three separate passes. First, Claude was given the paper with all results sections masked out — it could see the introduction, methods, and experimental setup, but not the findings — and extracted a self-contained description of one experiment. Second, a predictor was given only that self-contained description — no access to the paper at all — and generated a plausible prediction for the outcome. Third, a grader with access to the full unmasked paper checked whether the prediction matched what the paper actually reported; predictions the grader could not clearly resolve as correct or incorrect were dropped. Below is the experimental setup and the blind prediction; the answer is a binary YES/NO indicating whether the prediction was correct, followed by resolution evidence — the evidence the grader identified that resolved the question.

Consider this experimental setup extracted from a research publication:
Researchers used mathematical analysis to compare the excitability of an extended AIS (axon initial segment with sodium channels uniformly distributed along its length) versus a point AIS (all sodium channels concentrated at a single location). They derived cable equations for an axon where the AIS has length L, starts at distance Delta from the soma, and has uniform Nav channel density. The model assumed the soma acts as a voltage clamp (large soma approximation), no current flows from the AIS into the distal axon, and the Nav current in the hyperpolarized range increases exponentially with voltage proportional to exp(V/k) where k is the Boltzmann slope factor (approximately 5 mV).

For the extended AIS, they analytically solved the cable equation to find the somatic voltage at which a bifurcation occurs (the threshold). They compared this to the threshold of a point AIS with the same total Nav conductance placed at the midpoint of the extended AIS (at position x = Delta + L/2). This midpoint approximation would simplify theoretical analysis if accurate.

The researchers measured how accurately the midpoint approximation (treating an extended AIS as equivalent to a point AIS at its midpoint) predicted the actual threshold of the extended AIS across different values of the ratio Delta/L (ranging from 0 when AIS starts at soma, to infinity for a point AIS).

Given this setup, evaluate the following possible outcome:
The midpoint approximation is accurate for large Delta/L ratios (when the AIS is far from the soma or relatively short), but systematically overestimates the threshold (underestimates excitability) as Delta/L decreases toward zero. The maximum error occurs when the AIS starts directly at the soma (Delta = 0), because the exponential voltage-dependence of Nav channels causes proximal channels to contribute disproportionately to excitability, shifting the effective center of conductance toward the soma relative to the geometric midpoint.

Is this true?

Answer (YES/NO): NO